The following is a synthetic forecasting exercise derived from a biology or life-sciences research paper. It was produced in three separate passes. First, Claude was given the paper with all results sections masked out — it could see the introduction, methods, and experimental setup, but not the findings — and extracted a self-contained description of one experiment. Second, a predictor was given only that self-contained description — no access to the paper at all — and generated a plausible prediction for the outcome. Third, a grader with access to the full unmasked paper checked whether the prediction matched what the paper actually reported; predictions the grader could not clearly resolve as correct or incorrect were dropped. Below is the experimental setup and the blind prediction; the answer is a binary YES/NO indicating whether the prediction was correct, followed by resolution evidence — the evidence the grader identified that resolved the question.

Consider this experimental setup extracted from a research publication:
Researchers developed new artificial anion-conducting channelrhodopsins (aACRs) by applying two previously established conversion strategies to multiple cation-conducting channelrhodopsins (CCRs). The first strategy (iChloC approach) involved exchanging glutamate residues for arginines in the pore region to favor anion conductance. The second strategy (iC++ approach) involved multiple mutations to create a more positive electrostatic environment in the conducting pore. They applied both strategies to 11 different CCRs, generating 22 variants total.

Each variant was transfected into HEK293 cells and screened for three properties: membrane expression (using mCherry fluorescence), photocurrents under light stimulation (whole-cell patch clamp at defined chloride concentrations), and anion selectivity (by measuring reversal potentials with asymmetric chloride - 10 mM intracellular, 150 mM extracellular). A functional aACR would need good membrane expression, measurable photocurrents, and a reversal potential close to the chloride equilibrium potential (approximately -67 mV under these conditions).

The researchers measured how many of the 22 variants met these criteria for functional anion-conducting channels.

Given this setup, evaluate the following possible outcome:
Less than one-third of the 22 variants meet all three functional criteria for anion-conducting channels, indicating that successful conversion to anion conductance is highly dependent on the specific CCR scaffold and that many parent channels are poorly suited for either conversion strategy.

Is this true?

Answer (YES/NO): YES